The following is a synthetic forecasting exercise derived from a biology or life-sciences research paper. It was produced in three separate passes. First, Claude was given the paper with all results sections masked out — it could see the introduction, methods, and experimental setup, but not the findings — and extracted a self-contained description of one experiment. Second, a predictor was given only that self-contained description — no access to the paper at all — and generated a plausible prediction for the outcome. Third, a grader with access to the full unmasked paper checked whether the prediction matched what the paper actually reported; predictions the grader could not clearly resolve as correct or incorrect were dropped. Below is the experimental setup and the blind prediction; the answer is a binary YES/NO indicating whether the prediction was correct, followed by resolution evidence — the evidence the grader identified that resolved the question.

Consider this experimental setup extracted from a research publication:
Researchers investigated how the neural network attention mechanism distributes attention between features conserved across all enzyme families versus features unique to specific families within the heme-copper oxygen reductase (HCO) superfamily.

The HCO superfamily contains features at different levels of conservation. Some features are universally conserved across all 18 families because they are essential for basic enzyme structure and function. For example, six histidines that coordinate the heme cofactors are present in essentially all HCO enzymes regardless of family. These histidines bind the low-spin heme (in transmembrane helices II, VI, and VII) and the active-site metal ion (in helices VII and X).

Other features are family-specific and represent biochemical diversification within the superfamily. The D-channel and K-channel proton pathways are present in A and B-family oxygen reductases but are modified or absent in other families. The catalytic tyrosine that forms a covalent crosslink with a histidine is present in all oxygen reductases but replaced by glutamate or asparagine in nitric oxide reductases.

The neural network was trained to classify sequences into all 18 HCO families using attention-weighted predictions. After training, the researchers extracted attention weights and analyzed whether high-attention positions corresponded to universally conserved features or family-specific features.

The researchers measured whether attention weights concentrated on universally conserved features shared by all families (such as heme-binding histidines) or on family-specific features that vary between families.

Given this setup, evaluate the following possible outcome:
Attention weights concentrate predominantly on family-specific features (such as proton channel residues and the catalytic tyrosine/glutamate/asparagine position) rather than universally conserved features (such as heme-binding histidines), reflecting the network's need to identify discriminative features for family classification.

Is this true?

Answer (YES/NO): YES